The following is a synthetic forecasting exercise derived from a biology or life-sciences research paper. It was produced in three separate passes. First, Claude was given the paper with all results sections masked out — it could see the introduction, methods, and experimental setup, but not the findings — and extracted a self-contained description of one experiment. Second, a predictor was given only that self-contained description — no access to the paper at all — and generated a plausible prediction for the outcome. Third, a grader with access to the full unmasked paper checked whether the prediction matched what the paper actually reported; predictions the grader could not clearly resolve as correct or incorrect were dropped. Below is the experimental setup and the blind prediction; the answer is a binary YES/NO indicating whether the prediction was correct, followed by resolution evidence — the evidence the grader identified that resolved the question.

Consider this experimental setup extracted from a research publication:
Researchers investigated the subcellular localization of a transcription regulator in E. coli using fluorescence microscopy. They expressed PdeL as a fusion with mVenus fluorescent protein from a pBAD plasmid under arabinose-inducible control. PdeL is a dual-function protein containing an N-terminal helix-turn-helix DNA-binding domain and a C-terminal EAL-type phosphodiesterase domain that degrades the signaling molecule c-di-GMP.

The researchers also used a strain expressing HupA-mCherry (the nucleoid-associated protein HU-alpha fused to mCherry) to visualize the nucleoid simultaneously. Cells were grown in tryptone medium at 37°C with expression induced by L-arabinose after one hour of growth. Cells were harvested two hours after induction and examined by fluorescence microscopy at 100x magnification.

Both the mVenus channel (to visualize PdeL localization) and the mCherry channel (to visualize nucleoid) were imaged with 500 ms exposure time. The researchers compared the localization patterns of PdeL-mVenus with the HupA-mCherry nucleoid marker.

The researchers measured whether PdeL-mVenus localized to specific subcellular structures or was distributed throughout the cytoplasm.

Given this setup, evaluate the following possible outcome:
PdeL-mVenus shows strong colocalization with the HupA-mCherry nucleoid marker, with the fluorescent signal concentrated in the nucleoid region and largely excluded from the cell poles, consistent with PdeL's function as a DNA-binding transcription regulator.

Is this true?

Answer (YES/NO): YES